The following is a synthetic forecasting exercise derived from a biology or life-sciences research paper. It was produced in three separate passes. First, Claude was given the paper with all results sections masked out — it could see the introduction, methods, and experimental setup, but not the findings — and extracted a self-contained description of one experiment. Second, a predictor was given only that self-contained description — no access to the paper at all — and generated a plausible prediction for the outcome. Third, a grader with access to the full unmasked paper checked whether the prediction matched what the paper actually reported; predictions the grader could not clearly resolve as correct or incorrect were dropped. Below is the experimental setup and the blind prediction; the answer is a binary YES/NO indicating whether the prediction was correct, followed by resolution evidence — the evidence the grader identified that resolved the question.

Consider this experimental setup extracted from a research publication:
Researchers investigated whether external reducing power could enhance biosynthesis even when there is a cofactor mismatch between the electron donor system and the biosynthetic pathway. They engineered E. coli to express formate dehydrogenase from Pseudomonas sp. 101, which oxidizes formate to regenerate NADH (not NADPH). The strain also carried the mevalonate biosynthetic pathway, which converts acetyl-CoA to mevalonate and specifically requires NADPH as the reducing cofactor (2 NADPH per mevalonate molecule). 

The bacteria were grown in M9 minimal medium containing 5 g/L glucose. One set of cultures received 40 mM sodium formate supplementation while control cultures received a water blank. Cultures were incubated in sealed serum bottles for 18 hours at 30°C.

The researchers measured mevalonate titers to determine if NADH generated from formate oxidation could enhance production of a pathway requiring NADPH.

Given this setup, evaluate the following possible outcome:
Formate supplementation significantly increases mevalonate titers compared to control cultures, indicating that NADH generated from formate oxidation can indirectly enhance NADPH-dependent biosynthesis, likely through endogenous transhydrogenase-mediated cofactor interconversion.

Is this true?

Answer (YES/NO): NO